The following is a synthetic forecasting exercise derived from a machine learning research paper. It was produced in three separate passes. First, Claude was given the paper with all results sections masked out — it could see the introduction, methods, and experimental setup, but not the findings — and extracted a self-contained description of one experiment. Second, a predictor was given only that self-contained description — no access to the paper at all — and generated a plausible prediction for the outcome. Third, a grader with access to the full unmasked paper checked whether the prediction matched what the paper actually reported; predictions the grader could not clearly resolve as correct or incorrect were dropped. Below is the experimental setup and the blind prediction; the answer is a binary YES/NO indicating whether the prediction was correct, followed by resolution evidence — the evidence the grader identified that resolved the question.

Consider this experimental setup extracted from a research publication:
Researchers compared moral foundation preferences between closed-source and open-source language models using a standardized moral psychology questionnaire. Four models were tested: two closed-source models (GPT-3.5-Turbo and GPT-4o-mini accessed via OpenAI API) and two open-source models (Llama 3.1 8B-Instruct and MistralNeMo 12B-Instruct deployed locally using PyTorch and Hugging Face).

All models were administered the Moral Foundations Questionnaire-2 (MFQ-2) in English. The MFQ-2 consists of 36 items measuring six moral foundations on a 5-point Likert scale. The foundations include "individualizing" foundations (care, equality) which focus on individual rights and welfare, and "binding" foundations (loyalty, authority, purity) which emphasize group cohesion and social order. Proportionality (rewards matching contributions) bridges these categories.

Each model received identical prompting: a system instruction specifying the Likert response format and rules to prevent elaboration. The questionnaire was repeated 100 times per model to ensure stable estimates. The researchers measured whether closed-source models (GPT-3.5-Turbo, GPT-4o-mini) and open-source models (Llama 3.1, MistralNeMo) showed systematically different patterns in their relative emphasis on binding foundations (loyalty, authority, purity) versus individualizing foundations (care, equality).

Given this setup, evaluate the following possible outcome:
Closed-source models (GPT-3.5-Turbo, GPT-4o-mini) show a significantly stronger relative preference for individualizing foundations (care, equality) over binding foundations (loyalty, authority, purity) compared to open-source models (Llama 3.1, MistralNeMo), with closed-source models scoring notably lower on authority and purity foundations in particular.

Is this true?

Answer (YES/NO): NO